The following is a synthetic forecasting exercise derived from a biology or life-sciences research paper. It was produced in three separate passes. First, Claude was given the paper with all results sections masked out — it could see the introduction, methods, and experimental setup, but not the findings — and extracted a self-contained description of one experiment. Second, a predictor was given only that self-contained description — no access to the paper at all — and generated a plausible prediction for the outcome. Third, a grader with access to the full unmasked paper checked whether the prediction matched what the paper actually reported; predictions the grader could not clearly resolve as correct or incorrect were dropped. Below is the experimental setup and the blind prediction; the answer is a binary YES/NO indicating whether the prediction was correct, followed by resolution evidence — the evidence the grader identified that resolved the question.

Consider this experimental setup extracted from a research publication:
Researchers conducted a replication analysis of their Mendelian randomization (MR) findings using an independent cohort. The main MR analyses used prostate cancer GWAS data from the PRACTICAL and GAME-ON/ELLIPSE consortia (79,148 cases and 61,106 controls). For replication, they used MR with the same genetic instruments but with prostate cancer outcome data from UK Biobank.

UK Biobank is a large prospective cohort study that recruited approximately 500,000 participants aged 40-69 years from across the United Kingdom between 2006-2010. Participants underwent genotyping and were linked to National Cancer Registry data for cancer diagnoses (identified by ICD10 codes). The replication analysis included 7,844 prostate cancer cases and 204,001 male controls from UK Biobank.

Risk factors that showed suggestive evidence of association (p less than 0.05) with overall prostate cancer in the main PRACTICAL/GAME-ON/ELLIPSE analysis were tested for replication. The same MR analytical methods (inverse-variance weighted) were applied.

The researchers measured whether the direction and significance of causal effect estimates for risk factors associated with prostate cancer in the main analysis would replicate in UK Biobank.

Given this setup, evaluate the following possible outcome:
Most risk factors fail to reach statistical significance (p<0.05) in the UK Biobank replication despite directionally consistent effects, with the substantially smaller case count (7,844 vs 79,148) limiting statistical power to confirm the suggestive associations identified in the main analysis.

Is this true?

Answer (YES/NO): NO